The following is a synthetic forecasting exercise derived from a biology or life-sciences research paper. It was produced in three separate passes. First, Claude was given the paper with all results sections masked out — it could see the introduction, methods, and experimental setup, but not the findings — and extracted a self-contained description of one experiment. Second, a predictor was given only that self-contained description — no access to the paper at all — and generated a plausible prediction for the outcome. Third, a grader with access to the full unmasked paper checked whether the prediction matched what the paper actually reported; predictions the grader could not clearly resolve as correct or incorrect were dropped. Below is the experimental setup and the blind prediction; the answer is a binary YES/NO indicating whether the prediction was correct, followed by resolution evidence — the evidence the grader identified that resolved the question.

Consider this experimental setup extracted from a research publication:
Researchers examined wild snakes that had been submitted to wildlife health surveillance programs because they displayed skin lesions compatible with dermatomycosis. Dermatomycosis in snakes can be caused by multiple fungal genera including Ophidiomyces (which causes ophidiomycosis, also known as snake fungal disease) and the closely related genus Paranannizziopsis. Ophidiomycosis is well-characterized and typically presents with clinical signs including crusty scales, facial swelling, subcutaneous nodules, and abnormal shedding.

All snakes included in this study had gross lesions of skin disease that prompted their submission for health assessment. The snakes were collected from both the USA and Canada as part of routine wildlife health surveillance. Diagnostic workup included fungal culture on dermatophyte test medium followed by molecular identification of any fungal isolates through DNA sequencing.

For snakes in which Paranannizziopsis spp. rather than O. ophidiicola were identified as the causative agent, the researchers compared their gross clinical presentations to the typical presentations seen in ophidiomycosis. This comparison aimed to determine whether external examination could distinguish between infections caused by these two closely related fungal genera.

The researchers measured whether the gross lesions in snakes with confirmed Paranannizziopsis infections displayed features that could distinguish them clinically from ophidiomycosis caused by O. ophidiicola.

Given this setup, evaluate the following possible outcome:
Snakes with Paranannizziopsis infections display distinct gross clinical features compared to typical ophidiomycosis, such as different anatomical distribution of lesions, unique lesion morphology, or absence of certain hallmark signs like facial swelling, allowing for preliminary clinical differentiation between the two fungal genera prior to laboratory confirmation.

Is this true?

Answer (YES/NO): NO